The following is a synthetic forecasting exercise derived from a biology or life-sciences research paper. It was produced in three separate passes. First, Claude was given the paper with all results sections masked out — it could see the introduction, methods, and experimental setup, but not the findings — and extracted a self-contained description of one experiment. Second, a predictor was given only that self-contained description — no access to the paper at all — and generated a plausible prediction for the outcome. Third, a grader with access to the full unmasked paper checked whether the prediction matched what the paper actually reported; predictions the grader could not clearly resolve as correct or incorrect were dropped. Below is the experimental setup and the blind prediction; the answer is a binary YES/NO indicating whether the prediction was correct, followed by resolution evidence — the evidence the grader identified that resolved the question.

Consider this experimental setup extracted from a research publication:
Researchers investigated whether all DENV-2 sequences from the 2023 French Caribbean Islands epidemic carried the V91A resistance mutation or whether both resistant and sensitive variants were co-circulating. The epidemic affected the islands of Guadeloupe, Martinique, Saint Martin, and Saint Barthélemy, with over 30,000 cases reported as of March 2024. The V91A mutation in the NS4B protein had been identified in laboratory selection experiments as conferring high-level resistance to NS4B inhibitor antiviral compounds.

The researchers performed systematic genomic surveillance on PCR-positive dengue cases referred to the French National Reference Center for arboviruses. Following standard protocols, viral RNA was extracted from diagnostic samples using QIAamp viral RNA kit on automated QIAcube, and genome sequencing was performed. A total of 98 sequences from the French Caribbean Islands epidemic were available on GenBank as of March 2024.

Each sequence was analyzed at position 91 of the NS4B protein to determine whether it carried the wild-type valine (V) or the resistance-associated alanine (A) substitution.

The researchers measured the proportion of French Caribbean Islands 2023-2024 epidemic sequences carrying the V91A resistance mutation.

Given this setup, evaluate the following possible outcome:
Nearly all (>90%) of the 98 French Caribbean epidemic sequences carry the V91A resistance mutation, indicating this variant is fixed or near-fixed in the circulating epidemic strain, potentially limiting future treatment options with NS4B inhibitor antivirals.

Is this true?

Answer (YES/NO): YES